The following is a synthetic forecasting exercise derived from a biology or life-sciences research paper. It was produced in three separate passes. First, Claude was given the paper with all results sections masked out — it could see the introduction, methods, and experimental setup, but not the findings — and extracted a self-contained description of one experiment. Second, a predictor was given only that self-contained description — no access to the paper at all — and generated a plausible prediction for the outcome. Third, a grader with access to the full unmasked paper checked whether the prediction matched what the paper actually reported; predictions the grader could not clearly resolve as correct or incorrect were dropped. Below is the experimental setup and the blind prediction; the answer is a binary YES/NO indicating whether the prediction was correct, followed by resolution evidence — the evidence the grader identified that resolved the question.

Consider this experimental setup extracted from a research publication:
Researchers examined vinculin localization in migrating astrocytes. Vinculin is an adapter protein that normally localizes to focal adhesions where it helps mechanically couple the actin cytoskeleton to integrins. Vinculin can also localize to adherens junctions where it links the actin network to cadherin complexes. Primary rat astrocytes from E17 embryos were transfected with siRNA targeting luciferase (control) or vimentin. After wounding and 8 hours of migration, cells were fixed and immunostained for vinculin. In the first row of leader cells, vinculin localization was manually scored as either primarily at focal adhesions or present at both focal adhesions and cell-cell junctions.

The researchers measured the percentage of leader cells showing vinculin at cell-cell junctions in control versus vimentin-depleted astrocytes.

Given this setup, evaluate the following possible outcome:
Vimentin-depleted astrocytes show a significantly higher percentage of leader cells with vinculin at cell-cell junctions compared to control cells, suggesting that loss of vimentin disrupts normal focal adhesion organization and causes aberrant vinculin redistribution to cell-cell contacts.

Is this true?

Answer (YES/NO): NO